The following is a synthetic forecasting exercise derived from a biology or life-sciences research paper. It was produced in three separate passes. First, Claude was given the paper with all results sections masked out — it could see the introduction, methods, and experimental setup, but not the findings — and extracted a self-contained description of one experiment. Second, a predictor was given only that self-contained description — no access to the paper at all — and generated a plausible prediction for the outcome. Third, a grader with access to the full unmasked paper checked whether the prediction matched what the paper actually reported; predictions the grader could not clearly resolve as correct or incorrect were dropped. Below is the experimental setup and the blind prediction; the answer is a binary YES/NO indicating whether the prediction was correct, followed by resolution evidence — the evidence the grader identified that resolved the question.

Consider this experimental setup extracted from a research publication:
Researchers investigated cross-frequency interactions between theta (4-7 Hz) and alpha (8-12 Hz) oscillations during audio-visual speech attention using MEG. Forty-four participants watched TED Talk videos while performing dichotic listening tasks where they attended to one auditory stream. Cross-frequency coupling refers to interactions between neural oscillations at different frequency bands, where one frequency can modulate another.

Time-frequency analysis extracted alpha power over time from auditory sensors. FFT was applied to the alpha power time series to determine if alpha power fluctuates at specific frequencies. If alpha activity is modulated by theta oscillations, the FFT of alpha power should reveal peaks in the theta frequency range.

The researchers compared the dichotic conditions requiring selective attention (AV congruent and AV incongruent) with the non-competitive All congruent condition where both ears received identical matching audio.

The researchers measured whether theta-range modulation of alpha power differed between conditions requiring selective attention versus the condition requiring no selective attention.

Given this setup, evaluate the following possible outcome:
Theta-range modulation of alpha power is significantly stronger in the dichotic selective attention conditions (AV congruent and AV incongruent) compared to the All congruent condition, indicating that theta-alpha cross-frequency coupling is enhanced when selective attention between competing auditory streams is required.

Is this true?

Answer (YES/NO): NO